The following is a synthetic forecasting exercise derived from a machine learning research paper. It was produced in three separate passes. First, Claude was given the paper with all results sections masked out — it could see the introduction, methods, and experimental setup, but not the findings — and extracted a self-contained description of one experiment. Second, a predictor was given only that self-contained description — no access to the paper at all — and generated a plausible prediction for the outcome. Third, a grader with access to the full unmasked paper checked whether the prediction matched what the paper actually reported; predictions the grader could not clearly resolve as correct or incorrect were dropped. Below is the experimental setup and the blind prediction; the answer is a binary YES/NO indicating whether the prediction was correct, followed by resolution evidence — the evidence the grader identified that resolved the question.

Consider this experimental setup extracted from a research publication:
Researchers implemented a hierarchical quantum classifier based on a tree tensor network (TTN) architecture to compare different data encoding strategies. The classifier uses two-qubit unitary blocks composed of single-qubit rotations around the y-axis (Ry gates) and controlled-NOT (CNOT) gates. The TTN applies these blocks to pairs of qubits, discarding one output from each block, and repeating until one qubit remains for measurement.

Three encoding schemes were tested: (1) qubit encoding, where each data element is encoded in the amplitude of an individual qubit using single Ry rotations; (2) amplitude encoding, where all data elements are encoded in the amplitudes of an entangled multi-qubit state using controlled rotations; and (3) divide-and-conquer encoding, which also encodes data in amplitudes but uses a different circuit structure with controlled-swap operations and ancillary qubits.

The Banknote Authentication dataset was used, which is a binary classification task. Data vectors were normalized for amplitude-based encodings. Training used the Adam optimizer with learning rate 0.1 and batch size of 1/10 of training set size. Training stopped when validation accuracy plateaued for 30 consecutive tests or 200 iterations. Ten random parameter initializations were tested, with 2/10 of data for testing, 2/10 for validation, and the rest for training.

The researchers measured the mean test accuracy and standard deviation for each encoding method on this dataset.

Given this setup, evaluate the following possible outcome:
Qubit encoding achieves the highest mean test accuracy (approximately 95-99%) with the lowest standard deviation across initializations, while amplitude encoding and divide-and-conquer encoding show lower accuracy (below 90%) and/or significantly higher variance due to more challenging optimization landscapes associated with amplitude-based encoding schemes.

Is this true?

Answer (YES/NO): NO